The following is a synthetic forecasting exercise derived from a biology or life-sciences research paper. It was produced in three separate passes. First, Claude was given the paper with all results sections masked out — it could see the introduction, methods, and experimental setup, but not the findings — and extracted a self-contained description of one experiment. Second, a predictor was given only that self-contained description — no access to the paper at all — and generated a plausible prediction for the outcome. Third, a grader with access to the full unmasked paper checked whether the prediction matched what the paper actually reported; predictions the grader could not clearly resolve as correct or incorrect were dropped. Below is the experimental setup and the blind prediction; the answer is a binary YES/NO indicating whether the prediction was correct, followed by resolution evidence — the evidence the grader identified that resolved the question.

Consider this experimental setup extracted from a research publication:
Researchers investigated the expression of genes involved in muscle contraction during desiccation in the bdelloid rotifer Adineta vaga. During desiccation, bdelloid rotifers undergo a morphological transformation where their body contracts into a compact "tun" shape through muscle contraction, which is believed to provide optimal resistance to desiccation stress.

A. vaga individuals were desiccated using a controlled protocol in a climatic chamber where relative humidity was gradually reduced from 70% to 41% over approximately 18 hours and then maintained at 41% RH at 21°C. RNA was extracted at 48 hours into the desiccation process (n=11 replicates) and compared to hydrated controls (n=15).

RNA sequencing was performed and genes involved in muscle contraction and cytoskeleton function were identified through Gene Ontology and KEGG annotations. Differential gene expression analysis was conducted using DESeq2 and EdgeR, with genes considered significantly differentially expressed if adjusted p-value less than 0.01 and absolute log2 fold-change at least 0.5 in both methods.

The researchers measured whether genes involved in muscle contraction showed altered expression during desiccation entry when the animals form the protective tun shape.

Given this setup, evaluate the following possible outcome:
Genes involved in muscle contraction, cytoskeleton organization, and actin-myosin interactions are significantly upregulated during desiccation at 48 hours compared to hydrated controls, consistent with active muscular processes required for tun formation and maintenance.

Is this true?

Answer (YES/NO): NO